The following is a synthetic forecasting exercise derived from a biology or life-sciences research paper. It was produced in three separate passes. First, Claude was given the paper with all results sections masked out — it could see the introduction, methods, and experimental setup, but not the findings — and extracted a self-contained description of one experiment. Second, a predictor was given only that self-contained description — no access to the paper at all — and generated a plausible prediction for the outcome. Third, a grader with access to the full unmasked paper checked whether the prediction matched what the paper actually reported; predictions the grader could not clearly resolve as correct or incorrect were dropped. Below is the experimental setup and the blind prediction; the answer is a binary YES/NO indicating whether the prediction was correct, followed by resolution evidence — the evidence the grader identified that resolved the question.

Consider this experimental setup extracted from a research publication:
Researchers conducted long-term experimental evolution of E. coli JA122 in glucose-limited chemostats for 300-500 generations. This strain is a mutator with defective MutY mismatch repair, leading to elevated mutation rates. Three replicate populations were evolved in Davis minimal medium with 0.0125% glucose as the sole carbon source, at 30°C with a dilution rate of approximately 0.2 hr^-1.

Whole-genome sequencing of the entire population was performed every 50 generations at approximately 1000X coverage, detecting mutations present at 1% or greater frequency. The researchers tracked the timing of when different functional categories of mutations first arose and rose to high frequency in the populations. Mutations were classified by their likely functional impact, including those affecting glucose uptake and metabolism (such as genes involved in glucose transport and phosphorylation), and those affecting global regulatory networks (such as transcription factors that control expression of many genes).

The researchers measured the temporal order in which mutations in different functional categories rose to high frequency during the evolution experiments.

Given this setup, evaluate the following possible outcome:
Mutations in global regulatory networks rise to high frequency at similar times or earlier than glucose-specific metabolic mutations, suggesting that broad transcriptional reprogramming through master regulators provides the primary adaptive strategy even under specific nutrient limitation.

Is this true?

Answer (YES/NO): NO